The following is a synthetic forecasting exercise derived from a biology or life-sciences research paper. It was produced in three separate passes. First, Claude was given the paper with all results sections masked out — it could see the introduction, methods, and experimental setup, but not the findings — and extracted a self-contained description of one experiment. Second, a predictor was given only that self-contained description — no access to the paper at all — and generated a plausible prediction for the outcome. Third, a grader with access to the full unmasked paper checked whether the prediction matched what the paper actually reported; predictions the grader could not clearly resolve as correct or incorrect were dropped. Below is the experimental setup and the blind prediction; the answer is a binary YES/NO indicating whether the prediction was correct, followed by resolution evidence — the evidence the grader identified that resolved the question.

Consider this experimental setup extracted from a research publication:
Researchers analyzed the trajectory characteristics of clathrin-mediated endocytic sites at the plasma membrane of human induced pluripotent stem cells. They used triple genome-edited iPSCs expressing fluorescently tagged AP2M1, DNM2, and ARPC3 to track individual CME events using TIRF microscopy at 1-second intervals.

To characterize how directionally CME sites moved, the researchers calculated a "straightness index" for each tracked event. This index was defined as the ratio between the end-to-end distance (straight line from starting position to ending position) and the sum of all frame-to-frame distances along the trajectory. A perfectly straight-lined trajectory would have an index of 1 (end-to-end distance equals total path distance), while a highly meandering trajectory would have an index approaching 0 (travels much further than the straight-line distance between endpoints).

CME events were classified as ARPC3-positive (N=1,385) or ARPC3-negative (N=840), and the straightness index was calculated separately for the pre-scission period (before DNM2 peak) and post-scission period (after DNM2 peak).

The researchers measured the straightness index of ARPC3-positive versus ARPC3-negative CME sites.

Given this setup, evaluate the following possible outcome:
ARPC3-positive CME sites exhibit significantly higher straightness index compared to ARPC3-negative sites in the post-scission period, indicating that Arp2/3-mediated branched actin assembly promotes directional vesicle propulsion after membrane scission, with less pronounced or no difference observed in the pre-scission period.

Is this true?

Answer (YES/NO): NO